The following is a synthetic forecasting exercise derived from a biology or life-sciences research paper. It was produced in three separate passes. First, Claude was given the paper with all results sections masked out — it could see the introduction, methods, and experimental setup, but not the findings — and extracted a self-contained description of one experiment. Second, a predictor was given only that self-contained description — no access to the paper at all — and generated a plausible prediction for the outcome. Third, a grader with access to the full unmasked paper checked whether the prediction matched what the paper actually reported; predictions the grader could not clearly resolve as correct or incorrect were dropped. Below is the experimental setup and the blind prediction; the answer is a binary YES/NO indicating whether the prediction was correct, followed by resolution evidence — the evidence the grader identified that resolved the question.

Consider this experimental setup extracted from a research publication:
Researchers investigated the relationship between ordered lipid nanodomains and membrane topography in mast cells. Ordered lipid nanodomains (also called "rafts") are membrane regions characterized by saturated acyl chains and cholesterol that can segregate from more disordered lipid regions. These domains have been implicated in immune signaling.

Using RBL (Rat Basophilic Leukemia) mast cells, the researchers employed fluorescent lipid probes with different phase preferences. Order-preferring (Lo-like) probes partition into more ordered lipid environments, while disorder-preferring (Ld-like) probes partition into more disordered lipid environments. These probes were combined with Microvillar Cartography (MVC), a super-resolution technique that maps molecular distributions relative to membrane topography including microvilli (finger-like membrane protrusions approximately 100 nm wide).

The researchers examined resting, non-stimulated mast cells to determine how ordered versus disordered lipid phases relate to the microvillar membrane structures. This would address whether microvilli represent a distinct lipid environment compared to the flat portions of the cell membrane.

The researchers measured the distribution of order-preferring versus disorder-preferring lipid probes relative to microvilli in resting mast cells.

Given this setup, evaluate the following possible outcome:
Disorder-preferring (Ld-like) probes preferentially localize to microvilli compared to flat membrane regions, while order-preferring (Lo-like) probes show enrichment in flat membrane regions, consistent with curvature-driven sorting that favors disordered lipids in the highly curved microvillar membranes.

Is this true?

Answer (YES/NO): NO